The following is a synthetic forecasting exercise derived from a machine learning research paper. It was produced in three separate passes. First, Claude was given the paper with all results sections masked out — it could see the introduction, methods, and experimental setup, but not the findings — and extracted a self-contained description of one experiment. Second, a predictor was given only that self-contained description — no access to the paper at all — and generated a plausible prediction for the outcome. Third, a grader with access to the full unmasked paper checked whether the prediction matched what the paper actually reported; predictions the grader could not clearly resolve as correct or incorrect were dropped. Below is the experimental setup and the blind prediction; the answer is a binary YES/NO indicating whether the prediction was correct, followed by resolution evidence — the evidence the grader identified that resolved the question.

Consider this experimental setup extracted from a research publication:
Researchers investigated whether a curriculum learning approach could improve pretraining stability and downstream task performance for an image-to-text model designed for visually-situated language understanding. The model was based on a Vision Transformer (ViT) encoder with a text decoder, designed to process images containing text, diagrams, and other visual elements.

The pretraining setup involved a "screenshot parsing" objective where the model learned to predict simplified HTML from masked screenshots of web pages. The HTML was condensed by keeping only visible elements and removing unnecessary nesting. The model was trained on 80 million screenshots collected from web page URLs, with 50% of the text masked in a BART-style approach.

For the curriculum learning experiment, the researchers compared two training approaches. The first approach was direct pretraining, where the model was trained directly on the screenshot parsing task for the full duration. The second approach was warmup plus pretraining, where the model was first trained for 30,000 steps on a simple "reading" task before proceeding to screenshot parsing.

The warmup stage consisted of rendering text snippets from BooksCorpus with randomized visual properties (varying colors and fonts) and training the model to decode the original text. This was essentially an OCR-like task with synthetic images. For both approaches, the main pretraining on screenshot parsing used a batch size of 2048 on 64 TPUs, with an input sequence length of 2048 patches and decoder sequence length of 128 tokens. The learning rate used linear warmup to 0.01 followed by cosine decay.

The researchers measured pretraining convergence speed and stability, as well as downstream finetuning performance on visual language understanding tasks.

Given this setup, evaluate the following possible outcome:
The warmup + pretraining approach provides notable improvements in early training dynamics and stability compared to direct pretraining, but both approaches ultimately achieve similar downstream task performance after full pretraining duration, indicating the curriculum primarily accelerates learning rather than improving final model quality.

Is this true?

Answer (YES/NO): NO